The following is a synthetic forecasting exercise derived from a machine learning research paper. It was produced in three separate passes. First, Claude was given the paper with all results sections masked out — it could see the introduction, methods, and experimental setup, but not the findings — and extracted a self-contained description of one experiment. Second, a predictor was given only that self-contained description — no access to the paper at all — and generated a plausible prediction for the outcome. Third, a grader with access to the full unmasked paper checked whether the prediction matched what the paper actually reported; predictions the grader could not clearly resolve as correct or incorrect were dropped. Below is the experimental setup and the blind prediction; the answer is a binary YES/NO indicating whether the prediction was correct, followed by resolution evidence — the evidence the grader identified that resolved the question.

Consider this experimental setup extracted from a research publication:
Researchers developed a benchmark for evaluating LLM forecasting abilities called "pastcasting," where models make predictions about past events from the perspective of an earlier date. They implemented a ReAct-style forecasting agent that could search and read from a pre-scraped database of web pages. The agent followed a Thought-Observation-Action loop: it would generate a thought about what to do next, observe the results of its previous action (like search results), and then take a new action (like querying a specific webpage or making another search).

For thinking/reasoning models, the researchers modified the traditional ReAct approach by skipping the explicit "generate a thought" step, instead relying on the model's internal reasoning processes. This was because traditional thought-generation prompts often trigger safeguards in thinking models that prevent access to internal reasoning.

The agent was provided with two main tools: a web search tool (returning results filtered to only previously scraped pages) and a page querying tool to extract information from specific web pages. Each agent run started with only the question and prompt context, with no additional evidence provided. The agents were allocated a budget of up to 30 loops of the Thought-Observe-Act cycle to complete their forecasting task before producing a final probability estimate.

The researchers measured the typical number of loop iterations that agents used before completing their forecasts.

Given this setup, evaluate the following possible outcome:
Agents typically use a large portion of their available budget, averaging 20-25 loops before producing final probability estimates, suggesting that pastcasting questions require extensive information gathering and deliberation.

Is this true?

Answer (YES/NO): NO